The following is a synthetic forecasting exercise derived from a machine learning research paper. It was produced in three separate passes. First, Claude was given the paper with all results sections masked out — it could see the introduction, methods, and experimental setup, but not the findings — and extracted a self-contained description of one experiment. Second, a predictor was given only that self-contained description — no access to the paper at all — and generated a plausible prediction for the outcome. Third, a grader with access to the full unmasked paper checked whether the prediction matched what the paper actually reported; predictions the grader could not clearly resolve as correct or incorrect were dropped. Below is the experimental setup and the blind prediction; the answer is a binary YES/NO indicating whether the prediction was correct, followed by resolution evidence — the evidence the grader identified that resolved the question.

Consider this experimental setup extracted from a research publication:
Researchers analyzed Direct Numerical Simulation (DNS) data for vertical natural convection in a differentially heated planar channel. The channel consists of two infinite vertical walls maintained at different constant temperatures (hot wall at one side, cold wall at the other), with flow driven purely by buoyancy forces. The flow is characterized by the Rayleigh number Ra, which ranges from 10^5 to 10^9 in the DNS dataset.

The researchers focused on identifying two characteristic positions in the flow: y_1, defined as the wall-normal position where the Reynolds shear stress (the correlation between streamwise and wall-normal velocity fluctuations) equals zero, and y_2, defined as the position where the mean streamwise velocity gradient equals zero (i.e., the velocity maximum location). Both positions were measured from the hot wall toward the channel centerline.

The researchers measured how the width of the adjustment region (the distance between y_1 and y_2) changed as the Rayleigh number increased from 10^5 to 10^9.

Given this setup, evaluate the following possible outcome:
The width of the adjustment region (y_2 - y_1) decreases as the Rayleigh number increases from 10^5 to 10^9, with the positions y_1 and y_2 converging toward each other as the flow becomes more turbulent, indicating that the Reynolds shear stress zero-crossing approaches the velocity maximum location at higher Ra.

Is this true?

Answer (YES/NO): YES